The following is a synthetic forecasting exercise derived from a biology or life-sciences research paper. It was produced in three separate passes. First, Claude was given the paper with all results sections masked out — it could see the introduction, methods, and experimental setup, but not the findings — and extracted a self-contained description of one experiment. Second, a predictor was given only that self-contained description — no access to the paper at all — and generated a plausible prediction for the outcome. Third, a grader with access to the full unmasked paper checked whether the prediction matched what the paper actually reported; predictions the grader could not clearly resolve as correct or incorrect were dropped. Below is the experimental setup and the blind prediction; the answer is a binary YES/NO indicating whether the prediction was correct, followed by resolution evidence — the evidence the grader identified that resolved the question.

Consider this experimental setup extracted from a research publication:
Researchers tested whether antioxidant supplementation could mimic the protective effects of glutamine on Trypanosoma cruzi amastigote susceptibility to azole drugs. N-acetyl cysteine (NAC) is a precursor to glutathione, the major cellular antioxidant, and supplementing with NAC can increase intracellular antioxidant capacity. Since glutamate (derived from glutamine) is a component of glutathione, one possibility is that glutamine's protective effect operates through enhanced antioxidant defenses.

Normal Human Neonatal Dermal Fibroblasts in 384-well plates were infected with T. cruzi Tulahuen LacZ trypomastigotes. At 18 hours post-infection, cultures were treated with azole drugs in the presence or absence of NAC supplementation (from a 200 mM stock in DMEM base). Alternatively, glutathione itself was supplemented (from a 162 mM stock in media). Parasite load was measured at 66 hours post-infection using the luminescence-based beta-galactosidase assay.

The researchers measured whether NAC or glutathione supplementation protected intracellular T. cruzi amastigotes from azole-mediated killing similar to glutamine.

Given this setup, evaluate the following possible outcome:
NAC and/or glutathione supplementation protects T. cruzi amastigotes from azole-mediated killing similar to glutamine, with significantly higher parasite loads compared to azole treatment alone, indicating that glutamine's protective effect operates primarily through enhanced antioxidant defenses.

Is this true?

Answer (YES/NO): NO